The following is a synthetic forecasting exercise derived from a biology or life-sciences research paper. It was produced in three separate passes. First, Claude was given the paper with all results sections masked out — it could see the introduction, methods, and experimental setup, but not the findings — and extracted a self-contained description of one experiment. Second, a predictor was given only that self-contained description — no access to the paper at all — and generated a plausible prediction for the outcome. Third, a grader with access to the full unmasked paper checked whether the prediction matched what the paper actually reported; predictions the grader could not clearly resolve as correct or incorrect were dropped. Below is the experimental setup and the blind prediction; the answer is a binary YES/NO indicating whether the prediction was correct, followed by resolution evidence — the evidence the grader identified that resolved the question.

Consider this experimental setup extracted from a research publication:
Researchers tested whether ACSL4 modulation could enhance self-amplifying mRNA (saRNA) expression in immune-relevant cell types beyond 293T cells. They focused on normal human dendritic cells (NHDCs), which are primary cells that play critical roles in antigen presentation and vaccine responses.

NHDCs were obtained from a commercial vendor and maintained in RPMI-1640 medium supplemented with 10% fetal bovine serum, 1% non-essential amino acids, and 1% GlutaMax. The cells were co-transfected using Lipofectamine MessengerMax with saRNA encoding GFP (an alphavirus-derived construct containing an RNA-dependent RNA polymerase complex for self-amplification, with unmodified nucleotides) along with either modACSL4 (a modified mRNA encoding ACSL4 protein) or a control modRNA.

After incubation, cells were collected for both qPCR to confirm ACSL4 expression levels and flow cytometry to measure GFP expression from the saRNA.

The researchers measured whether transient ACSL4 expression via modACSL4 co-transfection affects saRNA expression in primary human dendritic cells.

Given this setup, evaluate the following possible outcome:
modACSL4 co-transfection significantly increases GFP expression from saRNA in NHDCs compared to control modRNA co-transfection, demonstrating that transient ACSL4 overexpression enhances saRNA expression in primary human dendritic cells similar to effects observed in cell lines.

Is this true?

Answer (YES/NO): YES